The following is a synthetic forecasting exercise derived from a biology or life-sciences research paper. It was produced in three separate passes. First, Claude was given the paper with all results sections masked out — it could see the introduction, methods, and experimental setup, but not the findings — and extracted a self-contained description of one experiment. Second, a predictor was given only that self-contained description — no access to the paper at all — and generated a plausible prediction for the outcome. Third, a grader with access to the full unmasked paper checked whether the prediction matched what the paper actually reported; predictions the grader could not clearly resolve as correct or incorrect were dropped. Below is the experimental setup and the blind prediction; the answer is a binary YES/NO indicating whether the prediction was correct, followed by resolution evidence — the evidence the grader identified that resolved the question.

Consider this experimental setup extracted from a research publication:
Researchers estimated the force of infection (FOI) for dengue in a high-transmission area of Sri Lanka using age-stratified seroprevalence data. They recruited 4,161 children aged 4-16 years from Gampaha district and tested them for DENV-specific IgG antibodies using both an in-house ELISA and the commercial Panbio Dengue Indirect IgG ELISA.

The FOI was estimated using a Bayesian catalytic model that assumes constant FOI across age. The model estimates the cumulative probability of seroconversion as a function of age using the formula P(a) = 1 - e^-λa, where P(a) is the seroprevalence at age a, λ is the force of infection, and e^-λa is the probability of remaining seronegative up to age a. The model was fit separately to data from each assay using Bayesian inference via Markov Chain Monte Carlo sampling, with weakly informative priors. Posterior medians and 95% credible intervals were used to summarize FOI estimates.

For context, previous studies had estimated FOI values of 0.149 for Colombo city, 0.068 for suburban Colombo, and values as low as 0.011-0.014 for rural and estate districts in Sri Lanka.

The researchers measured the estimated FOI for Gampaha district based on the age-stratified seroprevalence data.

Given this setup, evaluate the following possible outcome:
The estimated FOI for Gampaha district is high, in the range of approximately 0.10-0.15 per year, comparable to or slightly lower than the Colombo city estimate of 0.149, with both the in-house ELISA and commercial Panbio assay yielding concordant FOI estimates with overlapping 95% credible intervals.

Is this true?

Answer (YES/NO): NO